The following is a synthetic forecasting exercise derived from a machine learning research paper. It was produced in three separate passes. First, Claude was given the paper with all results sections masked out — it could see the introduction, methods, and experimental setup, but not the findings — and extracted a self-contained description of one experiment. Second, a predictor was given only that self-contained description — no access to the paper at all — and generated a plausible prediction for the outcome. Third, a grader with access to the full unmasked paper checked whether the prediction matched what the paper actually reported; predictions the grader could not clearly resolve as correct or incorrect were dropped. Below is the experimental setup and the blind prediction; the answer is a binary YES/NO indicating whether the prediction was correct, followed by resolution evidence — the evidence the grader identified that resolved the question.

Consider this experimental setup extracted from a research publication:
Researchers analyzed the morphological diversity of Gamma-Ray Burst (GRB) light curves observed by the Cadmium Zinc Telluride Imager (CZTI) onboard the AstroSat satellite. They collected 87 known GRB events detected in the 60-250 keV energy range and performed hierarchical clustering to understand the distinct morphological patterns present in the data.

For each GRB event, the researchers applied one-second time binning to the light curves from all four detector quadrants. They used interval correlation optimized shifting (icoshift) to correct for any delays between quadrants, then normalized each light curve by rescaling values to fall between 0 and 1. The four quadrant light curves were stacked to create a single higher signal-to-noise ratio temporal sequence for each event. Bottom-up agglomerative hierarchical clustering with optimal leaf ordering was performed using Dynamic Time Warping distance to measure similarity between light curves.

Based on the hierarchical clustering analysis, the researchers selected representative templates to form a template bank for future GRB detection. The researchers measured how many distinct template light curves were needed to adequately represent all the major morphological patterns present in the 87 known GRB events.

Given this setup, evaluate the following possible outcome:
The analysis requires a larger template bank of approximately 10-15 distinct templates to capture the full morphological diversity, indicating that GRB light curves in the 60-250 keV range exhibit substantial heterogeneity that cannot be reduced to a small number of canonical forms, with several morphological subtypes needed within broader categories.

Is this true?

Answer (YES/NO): NO